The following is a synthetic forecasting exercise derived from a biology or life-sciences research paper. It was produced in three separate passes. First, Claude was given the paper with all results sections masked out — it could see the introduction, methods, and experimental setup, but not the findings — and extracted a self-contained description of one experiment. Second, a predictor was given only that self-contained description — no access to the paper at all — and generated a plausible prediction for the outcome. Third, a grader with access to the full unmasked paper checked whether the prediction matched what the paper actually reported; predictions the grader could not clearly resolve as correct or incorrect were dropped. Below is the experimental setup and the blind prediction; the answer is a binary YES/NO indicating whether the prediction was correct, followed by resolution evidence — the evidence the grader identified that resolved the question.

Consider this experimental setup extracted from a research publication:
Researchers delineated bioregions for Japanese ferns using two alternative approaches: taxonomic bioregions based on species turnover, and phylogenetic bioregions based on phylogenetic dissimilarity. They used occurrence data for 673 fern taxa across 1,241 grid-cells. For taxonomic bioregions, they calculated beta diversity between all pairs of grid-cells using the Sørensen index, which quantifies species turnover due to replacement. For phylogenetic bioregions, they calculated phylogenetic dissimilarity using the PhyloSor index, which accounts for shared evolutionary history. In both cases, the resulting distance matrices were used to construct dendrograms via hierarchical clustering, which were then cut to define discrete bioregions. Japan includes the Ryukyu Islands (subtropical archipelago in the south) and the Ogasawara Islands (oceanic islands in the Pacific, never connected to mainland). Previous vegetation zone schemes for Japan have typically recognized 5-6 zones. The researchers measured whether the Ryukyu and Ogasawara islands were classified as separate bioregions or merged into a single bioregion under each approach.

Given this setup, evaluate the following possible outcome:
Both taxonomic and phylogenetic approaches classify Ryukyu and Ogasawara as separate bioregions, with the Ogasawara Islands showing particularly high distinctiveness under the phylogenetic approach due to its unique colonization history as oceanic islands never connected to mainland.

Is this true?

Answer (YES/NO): NO